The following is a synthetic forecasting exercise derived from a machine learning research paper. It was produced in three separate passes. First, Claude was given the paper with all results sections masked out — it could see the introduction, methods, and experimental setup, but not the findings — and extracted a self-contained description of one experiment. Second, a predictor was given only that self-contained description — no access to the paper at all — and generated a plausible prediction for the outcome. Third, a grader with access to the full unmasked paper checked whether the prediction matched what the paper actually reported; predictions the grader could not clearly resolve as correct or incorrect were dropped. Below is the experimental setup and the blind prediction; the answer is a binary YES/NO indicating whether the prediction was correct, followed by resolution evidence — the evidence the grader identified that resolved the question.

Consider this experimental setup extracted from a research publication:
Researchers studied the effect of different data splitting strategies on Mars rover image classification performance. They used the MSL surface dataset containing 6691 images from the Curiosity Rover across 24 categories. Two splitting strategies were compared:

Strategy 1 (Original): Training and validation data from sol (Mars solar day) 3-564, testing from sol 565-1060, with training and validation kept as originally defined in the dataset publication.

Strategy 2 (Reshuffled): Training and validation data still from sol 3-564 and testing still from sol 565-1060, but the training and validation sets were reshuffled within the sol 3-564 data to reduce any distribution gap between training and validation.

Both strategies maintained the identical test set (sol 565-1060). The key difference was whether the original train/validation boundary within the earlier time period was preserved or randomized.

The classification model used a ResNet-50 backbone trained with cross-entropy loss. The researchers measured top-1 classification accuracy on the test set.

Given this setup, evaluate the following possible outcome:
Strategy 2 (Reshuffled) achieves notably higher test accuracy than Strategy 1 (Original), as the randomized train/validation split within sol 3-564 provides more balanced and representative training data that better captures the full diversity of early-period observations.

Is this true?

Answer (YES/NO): YES